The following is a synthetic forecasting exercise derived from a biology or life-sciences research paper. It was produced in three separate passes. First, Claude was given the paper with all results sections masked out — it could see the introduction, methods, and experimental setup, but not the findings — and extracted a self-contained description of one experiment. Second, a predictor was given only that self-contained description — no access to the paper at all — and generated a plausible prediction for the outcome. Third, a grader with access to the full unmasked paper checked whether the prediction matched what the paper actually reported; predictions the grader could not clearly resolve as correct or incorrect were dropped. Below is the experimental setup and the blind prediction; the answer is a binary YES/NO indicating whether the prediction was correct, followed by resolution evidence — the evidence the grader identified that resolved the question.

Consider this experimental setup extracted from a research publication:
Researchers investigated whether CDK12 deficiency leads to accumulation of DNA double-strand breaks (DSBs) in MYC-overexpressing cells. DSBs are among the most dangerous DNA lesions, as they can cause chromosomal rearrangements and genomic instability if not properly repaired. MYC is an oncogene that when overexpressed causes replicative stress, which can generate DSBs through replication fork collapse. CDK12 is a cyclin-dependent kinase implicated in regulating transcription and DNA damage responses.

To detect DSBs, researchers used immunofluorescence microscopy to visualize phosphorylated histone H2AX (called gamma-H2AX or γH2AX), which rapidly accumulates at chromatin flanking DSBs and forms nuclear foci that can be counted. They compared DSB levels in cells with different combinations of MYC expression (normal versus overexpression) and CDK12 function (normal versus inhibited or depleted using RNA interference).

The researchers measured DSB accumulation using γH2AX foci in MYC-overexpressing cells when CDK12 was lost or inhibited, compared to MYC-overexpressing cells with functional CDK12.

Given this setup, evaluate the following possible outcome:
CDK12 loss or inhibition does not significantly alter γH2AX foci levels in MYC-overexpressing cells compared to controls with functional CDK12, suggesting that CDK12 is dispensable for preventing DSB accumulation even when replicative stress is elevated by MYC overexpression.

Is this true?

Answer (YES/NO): NO